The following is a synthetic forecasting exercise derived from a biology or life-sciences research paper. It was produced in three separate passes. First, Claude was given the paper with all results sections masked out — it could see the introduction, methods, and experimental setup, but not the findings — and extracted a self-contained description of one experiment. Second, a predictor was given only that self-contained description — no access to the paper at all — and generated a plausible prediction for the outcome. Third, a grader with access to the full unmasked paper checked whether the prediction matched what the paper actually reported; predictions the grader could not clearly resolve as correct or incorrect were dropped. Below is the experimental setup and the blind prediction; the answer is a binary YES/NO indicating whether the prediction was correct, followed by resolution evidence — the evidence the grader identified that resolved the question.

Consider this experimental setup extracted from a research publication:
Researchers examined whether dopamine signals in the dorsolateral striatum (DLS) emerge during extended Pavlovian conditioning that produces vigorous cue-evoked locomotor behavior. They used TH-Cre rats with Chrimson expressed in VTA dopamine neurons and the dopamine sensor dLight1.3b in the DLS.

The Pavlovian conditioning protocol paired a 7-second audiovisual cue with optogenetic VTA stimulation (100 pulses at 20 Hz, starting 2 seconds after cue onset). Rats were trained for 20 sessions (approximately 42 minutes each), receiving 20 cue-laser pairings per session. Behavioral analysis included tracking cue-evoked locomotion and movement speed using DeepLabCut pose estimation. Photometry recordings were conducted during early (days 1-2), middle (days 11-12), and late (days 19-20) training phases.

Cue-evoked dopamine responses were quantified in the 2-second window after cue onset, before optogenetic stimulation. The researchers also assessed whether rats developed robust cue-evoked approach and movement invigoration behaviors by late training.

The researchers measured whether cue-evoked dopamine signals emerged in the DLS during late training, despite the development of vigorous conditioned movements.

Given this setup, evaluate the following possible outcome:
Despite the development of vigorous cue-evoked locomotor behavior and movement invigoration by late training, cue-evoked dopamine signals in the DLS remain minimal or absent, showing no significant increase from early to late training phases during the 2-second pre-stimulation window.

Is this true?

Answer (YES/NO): YES